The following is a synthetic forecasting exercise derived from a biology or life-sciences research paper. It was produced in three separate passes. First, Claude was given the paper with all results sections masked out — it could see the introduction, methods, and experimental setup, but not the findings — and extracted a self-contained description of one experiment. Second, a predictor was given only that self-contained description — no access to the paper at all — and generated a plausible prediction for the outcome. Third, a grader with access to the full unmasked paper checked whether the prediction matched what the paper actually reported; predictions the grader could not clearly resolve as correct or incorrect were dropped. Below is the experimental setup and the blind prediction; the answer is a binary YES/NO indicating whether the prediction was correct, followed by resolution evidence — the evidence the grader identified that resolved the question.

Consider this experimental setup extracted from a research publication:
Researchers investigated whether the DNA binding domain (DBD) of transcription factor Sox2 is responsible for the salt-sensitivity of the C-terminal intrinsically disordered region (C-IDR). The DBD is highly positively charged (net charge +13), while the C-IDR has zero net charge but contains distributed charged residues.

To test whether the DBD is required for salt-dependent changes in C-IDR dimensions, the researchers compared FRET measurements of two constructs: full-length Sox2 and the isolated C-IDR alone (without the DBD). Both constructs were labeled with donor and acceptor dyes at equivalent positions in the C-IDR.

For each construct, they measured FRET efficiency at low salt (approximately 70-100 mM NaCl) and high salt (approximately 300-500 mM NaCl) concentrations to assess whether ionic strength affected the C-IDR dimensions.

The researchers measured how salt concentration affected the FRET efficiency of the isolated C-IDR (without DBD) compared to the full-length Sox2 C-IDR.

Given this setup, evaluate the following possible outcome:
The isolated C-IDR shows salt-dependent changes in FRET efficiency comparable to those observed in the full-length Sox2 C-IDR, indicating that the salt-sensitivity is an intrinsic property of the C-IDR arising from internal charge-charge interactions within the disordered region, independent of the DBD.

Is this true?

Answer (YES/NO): NO